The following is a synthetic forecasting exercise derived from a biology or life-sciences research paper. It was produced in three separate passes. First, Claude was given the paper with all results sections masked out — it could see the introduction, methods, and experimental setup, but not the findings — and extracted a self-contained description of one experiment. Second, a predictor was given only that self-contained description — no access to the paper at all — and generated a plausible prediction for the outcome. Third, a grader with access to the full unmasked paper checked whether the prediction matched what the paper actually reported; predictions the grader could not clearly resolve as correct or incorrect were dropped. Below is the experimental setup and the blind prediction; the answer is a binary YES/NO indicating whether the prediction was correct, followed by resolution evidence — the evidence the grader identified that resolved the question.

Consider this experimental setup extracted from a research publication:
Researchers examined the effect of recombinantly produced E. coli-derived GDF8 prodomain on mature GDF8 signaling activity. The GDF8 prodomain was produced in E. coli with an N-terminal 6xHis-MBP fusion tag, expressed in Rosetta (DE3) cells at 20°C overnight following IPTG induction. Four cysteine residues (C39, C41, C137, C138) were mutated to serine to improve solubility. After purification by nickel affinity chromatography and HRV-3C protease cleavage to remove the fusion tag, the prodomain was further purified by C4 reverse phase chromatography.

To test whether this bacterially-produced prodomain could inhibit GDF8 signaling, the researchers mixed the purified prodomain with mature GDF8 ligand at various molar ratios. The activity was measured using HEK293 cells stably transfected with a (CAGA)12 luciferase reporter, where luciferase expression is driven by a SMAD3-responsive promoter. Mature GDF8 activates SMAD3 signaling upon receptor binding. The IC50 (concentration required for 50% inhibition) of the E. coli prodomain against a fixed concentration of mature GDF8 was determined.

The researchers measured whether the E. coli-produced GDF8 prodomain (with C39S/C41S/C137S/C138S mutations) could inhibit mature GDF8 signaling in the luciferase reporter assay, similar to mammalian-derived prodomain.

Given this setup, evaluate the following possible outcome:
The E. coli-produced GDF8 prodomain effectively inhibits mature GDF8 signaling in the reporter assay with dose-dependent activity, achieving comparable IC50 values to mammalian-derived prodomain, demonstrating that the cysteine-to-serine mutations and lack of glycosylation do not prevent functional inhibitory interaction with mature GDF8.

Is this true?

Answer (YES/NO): YES